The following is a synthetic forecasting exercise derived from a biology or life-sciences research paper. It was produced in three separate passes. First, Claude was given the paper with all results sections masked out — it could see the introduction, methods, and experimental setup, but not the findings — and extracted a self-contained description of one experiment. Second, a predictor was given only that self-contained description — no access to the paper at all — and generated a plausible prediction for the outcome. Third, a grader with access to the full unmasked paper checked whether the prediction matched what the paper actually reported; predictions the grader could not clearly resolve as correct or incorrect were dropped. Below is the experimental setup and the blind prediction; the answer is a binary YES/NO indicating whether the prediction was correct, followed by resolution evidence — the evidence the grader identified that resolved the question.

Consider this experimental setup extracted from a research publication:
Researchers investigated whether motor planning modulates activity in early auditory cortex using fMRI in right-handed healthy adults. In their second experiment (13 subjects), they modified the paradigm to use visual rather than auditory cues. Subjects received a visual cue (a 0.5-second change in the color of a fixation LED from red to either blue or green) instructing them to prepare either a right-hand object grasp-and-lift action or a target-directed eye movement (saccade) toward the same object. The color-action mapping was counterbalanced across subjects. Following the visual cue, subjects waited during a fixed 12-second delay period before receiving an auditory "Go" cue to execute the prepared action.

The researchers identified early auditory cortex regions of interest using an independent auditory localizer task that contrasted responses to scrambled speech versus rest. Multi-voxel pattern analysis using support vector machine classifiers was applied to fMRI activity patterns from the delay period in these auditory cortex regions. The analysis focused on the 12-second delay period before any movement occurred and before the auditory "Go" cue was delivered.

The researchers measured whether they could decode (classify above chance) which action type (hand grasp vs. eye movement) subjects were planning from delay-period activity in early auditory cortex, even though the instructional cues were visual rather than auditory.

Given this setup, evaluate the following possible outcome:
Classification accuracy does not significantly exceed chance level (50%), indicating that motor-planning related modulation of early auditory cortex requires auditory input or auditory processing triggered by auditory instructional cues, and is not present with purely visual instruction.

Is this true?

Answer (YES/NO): NO